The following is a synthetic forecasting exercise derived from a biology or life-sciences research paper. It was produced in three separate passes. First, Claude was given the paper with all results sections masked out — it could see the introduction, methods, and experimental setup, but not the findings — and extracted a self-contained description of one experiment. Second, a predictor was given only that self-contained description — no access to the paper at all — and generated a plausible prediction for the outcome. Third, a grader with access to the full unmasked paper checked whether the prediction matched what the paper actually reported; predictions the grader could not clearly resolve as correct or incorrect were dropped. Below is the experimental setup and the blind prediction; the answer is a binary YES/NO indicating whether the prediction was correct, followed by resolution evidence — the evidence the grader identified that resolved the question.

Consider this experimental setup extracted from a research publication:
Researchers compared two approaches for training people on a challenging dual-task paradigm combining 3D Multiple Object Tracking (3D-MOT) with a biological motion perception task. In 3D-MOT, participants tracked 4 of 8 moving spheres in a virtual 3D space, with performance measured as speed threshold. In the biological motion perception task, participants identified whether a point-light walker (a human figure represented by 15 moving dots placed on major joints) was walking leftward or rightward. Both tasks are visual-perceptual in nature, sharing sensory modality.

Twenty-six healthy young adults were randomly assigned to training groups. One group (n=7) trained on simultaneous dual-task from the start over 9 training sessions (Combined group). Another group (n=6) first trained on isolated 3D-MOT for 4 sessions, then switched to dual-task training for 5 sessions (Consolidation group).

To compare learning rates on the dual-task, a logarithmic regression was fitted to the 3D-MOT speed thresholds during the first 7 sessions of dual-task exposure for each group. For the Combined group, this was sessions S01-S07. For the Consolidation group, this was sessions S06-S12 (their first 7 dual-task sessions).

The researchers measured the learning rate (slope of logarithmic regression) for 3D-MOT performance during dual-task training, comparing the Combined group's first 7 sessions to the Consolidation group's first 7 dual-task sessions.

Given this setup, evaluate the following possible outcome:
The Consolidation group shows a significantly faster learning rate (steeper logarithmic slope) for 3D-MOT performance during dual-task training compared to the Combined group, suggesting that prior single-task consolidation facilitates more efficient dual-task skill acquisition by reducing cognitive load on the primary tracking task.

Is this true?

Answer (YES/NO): NO